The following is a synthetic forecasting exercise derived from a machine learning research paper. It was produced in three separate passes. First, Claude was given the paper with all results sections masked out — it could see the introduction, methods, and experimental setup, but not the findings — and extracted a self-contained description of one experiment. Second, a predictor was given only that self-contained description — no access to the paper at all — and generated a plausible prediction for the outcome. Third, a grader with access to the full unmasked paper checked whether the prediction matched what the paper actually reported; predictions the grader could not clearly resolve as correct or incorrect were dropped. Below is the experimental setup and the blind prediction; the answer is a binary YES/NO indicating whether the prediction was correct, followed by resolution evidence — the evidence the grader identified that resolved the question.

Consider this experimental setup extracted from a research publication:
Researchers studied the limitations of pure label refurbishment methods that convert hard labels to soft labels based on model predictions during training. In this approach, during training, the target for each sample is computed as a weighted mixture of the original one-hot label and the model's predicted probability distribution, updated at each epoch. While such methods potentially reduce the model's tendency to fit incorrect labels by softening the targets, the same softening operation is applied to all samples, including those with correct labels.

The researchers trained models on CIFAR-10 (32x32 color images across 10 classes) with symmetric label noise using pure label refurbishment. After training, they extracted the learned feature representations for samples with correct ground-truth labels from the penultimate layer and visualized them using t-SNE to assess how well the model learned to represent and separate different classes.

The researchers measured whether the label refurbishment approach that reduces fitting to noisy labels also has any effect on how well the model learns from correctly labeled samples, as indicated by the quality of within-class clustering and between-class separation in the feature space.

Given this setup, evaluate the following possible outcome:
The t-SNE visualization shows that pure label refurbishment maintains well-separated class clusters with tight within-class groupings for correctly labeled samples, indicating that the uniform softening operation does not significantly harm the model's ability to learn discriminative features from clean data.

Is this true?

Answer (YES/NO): NO